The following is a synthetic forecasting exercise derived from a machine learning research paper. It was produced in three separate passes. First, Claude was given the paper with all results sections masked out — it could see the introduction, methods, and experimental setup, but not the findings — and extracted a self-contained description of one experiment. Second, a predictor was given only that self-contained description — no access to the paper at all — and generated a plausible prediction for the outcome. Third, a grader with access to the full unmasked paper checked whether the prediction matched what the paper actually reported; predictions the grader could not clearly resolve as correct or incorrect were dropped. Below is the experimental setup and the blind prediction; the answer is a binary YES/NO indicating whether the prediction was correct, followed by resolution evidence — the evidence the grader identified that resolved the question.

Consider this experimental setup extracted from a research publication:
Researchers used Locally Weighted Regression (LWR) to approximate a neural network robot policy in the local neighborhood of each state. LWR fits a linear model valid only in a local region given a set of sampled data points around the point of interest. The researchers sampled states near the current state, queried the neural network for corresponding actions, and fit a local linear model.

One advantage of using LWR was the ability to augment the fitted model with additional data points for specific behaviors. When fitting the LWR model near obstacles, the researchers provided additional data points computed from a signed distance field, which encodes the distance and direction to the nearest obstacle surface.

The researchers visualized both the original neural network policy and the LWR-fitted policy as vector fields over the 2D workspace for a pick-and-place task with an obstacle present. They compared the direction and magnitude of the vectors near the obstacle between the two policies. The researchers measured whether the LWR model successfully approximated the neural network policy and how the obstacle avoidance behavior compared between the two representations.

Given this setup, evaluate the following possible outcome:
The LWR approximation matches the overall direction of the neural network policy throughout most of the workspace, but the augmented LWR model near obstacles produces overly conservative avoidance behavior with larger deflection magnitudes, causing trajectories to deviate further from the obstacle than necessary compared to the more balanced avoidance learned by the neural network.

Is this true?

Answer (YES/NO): NO